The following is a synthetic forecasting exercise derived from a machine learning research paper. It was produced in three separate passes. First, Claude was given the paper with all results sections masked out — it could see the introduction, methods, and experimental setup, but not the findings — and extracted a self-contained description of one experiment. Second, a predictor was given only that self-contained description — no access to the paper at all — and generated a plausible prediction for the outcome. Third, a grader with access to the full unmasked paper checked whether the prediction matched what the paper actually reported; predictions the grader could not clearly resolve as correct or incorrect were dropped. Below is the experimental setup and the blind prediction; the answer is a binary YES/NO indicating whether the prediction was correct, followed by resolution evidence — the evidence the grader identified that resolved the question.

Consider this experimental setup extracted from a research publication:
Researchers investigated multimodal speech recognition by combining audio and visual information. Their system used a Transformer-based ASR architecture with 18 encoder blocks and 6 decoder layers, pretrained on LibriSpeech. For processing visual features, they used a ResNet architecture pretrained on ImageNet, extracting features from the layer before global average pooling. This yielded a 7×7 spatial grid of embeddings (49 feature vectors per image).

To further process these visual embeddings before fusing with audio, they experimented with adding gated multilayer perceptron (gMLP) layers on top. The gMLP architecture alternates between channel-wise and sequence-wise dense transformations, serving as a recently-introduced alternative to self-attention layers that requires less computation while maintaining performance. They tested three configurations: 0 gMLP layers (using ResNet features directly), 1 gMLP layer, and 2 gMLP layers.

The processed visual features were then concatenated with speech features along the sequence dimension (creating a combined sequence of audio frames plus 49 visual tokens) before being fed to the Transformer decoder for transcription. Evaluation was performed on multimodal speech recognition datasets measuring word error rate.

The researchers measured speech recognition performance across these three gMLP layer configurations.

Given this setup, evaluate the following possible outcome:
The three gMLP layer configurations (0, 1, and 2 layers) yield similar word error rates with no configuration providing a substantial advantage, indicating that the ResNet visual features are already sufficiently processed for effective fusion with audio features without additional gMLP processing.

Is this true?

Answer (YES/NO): NO